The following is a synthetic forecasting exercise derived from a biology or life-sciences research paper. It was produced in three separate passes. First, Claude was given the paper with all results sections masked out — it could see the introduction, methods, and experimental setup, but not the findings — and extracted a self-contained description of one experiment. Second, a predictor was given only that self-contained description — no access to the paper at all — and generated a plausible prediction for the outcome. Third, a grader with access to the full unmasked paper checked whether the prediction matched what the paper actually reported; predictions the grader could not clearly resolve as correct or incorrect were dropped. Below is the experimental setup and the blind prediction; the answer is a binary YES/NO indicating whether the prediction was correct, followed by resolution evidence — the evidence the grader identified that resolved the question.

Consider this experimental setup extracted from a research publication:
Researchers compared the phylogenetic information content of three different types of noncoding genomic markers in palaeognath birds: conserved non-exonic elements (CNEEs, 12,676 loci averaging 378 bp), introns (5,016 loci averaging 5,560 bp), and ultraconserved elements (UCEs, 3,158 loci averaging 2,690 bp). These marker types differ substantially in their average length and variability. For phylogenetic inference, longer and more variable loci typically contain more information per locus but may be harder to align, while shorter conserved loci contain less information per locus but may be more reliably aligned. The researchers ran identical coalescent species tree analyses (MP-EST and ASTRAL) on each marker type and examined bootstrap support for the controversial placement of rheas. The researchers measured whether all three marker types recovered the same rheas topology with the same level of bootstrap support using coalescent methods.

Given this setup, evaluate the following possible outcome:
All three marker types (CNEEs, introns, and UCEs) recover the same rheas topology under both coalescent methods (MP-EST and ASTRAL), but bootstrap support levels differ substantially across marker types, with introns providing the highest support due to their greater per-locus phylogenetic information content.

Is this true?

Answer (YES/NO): NO